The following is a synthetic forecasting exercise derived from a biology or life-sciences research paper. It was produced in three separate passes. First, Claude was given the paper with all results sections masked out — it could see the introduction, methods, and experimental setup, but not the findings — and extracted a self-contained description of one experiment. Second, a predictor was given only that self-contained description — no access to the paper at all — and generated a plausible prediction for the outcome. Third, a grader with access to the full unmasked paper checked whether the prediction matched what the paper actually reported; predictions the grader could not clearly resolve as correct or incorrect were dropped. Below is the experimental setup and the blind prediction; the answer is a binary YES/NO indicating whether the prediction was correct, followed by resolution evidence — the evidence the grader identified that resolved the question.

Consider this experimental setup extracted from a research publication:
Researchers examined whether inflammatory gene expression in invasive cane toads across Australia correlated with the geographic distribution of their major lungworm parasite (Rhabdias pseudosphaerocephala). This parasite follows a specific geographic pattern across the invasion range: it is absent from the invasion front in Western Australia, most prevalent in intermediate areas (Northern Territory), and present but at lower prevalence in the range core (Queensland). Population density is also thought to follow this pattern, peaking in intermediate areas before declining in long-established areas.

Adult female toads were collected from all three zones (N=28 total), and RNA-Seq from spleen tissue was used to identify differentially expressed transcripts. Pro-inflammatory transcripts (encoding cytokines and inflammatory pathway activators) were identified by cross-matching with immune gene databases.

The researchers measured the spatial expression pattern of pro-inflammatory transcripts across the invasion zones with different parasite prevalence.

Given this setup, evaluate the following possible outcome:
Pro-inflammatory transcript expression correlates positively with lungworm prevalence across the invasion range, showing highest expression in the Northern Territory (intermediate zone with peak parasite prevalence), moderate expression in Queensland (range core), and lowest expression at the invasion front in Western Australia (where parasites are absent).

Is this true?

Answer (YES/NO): NO